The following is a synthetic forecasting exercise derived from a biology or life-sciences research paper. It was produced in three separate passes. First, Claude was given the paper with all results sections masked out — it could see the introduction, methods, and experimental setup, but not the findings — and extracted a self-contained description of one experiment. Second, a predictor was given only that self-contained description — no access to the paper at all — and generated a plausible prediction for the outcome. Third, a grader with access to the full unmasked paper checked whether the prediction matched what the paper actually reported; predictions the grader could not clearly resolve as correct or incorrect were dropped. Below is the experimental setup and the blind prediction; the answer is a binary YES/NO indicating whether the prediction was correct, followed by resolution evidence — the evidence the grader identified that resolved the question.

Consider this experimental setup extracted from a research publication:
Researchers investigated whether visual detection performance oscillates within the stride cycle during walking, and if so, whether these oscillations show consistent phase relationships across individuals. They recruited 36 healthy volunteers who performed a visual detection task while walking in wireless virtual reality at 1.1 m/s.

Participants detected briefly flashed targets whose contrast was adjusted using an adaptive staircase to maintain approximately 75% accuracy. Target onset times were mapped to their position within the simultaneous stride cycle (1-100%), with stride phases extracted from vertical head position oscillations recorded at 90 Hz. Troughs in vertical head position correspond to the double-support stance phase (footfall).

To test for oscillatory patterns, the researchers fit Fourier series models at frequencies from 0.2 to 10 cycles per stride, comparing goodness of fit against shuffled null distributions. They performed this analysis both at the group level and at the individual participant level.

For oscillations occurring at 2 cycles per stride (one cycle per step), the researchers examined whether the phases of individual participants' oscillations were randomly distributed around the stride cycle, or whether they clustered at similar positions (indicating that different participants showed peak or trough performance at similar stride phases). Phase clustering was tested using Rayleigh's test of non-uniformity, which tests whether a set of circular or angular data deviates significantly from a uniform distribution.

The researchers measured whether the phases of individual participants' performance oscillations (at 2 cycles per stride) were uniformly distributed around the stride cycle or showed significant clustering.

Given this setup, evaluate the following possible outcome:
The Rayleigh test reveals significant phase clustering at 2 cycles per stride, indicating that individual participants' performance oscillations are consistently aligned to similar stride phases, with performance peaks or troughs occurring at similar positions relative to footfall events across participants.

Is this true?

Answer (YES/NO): YES